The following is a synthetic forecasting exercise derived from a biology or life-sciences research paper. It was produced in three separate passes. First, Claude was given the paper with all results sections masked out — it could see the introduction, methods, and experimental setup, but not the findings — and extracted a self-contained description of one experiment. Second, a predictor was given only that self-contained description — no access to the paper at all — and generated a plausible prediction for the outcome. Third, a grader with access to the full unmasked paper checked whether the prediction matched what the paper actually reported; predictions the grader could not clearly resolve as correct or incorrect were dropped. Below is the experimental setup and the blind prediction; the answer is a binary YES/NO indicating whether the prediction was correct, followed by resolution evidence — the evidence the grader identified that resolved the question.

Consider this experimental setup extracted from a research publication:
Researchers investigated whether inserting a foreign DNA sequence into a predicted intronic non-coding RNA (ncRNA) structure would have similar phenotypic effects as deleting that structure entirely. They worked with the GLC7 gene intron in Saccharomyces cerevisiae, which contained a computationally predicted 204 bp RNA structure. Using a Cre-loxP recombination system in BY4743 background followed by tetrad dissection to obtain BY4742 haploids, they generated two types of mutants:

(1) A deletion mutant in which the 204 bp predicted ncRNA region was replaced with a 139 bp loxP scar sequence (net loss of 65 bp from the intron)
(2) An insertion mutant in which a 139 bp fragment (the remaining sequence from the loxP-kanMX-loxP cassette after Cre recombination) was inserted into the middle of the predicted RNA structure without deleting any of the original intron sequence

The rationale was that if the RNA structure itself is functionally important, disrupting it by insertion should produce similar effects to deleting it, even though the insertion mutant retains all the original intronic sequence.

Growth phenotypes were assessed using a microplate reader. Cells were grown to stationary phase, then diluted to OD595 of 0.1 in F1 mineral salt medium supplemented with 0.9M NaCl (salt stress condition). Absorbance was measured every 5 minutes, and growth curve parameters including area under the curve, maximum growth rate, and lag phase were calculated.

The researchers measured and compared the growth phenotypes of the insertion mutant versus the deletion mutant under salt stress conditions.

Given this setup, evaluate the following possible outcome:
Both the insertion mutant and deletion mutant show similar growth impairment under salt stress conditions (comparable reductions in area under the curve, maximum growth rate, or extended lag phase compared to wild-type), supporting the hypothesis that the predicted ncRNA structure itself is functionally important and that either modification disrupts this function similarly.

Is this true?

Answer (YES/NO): YES